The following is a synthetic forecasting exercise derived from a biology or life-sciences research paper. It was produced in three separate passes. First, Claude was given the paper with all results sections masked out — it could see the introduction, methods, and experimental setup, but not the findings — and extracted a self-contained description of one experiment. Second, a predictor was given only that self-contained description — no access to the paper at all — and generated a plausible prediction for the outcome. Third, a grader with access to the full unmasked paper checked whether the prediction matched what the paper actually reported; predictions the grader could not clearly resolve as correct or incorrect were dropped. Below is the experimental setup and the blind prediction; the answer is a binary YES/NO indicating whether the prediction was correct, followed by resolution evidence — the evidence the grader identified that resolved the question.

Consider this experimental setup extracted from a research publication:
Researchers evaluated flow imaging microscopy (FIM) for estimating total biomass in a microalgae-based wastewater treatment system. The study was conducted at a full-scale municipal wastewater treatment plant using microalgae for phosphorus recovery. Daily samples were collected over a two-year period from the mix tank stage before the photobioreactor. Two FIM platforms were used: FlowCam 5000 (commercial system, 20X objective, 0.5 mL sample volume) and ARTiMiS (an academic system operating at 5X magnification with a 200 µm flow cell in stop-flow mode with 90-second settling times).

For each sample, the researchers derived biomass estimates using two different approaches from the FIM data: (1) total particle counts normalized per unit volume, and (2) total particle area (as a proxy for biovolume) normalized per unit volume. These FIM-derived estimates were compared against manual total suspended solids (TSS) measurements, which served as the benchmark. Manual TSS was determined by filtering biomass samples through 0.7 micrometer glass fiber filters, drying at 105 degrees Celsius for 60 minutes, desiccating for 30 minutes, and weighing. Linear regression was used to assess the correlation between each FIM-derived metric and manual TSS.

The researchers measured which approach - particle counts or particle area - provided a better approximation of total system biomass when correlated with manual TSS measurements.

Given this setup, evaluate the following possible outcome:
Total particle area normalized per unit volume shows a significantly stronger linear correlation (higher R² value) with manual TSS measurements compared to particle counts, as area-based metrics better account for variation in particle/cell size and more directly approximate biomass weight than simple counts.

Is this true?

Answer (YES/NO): YES